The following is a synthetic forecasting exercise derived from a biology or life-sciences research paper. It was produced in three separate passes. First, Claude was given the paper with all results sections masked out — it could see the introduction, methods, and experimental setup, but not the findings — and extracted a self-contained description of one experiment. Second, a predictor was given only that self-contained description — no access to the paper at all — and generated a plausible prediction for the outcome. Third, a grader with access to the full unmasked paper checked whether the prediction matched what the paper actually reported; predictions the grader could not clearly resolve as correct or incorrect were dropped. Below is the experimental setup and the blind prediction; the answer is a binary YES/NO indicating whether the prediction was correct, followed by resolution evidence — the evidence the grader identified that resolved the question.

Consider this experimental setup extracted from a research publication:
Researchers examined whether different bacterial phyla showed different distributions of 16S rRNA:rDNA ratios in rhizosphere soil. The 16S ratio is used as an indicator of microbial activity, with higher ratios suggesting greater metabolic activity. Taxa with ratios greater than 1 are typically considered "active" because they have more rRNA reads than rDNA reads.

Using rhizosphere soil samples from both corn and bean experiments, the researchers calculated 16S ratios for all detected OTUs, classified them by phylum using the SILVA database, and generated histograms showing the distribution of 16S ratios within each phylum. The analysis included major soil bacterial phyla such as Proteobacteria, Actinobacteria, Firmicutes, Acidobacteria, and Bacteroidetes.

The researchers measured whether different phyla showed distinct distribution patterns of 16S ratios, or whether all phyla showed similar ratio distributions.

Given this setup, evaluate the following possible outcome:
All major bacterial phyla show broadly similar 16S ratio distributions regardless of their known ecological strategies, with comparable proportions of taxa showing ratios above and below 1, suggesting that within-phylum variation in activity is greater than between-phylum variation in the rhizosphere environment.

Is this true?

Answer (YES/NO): YES